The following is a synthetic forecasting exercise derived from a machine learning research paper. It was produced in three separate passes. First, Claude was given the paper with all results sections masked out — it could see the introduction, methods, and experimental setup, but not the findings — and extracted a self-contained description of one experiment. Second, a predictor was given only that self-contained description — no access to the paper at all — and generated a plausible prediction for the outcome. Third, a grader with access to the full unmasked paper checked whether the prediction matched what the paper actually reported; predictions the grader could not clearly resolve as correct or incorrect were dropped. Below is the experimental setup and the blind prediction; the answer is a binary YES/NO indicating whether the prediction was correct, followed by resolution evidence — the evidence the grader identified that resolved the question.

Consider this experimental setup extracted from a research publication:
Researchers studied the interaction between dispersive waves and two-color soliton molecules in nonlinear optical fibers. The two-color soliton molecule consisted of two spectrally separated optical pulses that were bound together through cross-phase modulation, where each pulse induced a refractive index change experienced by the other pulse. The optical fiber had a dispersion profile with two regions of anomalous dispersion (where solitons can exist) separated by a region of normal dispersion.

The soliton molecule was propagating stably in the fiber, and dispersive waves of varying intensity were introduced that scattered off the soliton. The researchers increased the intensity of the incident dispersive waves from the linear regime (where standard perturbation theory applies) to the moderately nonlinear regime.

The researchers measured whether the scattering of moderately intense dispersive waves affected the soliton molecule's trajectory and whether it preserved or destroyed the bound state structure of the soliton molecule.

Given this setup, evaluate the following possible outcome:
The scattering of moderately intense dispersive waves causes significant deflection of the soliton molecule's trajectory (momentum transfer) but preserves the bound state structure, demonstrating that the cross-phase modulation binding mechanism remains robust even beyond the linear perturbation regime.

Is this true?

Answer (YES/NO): YES